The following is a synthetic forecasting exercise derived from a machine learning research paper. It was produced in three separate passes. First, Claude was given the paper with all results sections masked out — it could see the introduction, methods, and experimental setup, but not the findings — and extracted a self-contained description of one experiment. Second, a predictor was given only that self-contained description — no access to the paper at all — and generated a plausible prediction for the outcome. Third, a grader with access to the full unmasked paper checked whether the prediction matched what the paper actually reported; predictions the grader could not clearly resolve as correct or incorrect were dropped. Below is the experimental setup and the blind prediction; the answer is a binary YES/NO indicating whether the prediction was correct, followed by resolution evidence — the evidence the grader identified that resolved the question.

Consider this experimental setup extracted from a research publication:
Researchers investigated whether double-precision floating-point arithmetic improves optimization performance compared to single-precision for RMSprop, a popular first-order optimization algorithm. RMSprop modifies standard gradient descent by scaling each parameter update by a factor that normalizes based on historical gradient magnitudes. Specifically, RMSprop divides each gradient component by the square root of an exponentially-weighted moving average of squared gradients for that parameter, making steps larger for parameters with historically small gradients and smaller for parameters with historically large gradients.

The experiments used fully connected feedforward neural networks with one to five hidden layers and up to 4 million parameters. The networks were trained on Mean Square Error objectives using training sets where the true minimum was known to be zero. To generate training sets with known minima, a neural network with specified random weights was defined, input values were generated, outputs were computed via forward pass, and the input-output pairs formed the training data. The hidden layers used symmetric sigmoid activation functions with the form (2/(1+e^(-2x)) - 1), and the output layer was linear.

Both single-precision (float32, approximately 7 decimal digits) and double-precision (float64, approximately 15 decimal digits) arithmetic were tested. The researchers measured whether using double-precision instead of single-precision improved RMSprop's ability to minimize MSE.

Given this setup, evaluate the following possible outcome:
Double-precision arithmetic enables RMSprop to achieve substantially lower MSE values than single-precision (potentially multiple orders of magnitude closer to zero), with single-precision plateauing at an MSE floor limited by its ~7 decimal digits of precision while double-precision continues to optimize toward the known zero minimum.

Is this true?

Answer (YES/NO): NO